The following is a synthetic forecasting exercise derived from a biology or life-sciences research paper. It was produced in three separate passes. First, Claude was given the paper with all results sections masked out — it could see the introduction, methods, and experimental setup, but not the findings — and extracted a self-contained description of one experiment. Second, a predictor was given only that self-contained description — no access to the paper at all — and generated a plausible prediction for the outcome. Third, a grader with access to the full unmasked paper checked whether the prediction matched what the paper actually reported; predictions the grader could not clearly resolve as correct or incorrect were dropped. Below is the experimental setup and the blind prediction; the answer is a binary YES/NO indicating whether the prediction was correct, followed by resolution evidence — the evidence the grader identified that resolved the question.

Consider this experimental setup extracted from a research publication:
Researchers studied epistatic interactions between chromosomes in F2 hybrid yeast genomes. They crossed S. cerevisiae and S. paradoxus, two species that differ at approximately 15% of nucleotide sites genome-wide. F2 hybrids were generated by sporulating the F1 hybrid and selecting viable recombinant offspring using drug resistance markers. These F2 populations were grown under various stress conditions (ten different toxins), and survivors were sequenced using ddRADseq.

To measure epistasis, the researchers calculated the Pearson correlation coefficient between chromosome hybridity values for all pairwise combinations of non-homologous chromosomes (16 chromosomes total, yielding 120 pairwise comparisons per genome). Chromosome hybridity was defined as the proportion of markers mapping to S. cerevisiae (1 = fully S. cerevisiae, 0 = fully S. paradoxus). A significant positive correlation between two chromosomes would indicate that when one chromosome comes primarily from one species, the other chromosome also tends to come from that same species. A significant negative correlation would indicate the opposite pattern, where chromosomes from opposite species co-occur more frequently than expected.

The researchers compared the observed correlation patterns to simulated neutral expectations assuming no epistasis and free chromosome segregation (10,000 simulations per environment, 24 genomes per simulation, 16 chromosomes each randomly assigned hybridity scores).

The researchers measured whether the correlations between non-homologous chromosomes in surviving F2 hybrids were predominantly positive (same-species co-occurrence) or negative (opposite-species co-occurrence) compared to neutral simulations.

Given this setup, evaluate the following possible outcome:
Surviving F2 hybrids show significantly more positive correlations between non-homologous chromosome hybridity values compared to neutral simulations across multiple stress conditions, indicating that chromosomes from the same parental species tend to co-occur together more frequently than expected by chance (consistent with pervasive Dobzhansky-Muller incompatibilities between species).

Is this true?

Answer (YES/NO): NO